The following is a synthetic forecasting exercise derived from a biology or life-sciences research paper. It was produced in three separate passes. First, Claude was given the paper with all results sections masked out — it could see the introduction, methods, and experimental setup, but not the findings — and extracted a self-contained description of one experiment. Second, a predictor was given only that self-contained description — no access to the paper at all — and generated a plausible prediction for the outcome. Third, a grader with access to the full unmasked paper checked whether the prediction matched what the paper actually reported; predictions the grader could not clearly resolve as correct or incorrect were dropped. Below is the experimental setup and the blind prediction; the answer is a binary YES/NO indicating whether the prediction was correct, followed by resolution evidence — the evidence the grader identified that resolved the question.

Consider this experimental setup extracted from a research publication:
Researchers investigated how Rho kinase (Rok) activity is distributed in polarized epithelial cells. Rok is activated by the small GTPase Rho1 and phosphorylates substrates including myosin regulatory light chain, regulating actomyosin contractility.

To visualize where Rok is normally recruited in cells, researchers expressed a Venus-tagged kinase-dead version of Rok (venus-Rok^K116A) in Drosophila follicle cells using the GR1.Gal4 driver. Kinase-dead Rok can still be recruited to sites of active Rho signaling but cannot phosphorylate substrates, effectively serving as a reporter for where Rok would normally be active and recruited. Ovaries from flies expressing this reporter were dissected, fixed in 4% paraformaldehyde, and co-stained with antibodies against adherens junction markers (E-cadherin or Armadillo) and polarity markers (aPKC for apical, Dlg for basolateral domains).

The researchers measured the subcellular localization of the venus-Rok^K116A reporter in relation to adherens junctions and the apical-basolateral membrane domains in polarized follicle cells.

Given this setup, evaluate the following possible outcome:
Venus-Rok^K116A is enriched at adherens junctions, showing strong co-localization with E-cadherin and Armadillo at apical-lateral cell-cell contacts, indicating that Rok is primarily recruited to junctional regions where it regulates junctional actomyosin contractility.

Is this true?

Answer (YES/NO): NO